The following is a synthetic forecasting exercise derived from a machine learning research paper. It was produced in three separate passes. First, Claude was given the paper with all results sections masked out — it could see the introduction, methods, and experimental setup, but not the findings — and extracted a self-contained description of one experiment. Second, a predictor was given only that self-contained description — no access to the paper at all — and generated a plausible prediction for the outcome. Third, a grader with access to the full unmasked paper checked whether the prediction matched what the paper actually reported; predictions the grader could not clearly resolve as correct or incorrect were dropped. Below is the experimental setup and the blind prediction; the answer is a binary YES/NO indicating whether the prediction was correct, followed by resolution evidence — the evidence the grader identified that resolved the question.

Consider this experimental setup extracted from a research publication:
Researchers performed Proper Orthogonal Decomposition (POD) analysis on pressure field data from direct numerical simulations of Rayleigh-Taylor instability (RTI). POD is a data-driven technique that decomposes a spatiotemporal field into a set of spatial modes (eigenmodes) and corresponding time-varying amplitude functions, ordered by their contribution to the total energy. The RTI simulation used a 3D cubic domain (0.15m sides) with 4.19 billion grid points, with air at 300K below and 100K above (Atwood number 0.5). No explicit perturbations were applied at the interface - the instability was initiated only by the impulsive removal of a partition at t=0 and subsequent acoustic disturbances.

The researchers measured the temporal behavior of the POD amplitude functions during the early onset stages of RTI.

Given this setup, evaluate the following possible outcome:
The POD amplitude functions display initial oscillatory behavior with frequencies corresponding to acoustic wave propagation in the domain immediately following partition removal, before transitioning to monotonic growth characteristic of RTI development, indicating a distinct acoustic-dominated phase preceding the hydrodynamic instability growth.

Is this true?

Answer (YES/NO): NO